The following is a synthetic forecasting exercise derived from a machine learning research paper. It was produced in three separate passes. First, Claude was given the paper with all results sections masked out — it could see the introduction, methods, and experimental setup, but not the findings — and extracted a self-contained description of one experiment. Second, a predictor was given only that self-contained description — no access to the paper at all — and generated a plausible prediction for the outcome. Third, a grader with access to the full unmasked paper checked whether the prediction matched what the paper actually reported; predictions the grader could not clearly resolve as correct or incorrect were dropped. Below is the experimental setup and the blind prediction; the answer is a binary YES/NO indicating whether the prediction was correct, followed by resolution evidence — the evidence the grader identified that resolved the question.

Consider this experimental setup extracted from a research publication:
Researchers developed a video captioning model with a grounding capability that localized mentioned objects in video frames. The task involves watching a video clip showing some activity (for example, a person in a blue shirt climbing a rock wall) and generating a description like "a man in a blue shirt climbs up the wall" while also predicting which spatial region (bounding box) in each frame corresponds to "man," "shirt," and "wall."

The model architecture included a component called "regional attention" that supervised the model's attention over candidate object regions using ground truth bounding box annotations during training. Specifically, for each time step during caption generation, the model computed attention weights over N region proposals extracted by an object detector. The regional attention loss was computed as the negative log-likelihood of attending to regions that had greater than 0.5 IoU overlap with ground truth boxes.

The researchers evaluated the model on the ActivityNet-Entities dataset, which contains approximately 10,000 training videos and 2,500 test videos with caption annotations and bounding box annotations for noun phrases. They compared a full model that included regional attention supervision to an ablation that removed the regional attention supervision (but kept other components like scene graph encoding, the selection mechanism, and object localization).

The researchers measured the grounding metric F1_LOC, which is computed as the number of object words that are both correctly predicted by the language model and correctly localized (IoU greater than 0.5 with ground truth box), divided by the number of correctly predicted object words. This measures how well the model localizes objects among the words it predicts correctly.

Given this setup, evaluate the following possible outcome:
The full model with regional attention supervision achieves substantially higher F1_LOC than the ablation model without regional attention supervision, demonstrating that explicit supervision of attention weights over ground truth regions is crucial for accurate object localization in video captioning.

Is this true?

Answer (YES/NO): YES